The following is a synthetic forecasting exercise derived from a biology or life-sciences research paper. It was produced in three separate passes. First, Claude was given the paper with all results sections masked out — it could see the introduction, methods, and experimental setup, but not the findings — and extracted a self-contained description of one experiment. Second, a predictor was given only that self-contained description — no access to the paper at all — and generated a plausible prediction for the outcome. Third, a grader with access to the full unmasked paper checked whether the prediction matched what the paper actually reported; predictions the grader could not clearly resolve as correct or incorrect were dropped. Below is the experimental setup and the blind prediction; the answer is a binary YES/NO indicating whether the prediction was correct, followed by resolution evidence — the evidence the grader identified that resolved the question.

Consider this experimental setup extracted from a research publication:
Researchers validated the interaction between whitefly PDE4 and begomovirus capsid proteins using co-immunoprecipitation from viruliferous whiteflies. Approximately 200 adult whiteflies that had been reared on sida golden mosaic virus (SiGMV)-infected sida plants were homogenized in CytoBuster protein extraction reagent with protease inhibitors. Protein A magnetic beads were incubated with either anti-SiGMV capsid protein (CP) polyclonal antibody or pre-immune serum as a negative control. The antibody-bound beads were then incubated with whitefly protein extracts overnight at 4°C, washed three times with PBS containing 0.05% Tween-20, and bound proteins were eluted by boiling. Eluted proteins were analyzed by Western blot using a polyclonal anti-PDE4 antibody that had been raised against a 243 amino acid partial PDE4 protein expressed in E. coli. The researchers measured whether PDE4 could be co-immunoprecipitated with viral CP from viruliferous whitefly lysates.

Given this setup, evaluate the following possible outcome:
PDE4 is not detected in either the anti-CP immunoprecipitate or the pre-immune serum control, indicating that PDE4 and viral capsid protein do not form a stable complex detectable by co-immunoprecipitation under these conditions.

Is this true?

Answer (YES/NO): NO